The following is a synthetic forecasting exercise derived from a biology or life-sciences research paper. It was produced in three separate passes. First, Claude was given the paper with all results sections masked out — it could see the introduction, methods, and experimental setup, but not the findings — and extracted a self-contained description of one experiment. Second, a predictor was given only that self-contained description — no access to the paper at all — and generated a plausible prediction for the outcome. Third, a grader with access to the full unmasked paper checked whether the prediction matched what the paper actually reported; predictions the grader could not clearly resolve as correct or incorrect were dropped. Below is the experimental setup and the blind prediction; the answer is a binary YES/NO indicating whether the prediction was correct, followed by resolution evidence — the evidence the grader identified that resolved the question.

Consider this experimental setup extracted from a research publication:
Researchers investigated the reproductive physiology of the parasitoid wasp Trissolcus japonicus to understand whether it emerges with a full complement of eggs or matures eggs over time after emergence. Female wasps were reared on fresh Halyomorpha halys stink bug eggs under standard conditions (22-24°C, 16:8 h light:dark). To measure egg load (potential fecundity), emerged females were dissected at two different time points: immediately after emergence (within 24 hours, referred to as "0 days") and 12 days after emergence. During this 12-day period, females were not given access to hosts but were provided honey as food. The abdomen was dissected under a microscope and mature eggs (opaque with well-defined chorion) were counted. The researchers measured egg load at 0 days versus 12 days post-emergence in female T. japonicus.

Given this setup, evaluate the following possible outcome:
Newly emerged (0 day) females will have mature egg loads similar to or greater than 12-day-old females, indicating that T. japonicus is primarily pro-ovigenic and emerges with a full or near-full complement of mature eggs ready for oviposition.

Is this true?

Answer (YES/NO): NO